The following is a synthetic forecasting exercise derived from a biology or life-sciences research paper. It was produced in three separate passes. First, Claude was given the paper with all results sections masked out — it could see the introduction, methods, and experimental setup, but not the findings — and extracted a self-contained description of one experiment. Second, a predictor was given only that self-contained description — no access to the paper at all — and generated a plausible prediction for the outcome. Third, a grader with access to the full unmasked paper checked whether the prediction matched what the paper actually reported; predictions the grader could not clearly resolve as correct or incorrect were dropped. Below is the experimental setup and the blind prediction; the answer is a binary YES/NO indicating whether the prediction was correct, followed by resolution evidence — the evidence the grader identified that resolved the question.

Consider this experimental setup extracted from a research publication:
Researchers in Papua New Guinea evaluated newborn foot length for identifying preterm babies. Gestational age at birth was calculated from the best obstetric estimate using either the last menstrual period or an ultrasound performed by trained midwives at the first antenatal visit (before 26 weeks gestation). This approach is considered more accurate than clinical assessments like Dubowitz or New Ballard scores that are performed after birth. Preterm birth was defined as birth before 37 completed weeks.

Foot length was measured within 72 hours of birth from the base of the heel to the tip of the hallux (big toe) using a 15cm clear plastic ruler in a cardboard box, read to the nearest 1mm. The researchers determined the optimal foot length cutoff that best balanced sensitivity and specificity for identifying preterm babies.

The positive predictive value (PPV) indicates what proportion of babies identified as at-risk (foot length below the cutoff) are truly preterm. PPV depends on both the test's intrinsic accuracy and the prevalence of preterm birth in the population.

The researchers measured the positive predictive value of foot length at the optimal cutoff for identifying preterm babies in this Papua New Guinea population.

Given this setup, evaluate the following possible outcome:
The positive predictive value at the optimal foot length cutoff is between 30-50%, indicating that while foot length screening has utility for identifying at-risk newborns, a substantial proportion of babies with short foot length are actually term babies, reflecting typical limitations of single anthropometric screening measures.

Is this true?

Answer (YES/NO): NO